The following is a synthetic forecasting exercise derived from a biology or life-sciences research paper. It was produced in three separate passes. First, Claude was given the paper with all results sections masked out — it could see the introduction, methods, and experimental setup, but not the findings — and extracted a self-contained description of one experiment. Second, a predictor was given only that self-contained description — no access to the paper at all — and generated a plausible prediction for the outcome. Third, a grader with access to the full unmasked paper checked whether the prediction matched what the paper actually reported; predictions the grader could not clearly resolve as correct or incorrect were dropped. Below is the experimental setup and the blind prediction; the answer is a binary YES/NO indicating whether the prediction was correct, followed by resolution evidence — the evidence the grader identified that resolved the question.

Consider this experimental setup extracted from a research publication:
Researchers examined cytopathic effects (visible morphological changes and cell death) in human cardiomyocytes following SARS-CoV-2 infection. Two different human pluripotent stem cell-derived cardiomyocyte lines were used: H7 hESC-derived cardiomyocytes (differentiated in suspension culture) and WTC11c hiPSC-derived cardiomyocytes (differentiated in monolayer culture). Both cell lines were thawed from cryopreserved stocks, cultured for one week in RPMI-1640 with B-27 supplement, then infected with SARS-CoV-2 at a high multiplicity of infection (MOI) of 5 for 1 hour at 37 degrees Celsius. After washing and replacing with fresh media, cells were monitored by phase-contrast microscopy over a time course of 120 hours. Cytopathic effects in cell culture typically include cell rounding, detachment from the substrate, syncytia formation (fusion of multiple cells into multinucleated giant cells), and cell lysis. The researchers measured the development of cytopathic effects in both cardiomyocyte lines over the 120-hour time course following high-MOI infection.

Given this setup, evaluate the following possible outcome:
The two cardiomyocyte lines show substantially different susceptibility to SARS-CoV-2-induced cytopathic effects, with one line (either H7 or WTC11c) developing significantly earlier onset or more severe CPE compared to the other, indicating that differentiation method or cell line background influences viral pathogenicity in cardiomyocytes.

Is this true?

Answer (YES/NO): YES